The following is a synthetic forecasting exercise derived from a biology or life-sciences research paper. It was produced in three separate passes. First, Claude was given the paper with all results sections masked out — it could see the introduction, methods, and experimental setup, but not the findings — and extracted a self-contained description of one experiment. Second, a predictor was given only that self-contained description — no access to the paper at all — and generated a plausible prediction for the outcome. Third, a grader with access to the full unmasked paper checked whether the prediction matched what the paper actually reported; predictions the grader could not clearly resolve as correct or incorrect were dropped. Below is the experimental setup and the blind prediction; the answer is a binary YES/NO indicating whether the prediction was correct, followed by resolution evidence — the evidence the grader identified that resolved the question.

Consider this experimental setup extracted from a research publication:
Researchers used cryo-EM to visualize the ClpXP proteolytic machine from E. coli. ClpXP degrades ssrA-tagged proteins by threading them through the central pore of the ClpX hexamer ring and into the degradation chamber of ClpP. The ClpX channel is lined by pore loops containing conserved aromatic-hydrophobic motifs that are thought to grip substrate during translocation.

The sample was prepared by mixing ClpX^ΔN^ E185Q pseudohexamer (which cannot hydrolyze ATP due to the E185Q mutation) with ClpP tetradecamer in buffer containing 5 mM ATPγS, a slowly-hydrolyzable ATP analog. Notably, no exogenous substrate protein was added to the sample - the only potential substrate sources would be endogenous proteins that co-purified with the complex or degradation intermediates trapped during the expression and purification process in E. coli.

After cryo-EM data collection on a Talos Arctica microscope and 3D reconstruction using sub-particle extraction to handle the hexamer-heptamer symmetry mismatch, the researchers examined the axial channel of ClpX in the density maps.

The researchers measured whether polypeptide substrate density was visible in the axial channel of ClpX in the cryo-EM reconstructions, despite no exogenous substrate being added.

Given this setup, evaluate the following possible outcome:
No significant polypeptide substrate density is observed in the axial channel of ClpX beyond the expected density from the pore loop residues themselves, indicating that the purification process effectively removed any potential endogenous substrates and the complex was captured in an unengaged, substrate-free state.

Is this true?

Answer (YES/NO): NO